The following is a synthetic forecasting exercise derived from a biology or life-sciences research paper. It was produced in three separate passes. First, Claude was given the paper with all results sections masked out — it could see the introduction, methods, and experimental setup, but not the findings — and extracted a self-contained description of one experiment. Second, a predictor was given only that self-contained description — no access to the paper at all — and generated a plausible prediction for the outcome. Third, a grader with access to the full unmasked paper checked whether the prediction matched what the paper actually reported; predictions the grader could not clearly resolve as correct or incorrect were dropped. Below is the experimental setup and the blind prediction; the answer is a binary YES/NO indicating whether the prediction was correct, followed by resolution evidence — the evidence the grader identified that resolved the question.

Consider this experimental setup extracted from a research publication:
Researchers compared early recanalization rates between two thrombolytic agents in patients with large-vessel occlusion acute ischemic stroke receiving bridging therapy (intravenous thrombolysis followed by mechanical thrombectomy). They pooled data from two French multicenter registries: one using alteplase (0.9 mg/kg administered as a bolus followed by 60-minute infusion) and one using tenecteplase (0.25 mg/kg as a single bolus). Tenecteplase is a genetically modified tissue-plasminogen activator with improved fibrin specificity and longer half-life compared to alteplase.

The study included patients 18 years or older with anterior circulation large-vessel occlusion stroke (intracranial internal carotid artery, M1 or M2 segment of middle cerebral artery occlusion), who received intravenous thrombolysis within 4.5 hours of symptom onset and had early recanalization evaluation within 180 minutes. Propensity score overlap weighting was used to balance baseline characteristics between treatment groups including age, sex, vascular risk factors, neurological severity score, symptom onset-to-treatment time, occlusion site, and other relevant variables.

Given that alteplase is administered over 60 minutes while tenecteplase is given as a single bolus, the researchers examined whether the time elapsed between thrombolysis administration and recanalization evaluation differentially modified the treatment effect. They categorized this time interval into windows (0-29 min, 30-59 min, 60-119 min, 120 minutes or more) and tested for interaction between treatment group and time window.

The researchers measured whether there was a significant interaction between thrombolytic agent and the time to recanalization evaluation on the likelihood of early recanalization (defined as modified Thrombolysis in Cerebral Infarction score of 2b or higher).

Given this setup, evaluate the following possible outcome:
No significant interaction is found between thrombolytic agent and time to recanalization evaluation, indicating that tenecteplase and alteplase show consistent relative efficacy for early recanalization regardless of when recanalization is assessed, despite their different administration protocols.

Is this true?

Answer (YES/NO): YES